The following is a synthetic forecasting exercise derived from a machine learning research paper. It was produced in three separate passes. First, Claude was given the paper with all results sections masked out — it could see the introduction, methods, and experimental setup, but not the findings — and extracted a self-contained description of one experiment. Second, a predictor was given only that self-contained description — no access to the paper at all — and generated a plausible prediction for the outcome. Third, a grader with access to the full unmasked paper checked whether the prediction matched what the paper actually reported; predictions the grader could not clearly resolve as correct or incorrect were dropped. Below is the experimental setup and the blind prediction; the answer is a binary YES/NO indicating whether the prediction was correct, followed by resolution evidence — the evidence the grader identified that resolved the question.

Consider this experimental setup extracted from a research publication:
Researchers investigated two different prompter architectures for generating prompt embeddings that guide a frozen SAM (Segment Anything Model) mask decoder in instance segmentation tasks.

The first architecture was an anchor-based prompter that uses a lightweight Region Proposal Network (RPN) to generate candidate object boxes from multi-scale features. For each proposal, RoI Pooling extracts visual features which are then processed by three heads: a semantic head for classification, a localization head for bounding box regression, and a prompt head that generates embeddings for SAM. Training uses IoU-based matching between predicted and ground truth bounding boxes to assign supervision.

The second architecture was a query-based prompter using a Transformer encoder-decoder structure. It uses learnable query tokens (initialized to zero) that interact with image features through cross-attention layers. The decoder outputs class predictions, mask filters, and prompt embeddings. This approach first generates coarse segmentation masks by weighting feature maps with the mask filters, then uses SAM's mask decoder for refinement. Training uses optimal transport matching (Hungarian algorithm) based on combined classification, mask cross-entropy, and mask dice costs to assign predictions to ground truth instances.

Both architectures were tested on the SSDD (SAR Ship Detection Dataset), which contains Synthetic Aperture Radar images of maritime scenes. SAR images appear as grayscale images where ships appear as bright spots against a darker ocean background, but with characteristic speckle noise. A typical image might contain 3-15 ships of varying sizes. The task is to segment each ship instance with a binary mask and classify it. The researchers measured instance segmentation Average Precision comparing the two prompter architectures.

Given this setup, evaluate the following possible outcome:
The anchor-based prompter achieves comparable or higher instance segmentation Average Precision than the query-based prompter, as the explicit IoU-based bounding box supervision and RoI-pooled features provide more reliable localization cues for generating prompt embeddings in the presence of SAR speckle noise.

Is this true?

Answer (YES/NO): NO